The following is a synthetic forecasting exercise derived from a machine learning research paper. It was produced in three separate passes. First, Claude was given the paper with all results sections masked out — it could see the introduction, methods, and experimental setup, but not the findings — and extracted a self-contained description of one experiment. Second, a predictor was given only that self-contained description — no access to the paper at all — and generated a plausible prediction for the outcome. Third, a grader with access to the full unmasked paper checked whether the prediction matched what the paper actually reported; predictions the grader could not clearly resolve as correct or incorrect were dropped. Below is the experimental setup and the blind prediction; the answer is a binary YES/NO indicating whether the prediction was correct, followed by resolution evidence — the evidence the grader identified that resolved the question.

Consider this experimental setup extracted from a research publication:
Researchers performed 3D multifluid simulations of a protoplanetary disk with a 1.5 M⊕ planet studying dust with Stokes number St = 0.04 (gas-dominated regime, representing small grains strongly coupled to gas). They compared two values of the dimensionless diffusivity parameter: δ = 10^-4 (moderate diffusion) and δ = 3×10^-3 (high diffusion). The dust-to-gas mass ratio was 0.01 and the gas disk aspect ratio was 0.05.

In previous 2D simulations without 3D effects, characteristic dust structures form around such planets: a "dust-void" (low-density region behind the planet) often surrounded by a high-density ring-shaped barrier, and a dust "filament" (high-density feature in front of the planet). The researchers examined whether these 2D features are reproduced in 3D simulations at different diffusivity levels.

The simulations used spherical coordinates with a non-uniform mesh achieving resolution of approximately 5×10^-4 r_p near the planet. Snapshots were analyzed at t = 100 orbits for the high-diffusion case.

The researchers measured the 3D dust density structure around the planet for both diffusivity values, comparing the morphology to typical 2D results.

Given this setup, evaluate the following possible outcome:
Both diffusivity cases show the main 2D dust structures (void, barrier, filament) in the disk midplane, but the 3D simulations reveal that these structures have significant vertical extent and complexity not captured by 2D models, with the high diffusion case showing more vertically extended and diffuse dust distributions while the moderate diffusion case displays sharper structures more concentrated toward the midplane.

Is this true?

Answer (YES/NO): NO